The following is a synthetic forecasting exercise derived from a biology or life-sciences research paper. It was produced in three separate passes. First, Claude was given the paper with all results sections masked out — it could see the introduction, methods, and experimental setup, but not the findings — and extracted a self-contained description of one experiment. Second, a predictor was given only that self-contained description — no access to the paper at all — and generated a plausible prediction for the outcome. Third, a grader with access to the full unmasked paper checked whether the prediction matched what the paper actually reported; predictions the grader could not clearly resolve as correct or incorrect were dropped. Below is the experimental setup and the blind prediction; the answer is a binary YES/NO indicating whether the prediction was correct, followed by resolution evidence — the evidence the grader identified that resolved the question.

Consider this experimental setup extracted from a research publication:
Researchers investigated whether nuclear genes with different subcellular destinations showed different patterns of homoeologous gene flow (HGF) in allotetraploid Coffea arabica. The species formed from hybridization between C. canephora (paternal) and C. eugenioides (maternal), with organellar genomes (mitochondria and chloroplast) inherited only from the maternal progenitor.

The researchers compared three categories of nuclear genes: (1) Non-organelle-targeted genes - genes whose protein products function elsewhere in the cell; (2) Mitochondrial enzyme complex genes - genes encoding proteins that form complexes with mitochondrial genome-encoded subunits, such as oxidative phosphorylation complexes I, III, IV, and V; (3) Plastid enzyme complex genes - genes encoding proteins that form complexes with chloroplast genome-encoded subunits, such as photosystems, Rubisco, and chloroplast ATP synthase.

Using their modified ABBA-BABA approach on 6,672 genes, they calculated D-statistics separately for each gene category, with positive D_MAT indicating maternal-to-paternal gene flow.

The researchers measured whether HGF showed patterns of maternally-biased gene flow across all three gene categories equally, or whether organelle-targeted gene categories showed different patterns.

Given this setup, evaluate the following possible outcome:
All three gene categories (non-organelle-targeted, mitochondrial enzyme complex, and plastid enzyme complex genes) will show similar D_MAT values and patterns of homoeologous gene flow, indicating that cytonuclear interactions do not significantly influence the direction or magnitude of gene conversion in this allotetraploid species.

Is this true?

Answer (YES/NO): NO